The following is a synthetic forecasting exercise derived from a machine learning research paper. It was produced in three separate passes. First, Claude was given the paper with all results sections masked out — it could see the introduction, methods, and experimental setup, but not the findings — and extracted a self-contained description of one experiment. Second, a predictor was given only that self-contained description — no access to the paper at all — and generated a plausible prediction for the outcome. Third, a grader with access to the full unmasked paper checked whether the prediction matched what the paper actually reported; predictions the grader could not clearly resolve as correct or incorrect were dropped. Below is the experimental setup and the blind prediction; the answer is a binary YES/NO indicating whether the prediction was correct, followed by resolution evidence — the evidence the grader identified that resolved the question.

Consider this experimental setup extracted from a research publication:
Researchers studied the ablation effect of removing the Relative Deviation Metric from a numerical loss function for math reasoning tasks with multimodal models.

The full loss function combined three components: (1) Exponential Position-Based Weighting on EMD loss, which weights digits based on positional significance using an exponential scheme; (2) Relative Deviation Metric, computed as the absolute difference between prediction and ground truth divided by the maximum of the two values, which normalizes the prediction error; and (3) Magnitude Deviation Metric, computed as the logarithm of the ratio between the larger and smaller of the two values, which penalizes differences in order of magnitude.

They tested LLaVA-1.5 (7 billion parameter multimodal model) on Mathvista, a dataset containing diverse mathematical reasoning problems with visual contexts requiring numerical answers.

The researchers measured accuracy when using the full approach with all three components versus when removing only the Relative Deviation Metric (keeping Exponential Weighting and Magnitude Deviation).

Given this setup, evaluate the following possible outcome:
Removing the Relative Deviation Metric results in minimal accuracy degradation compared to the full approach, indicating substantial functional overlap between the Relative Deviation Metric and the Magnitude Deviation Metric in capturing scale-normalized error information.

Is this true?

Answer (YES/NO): NO